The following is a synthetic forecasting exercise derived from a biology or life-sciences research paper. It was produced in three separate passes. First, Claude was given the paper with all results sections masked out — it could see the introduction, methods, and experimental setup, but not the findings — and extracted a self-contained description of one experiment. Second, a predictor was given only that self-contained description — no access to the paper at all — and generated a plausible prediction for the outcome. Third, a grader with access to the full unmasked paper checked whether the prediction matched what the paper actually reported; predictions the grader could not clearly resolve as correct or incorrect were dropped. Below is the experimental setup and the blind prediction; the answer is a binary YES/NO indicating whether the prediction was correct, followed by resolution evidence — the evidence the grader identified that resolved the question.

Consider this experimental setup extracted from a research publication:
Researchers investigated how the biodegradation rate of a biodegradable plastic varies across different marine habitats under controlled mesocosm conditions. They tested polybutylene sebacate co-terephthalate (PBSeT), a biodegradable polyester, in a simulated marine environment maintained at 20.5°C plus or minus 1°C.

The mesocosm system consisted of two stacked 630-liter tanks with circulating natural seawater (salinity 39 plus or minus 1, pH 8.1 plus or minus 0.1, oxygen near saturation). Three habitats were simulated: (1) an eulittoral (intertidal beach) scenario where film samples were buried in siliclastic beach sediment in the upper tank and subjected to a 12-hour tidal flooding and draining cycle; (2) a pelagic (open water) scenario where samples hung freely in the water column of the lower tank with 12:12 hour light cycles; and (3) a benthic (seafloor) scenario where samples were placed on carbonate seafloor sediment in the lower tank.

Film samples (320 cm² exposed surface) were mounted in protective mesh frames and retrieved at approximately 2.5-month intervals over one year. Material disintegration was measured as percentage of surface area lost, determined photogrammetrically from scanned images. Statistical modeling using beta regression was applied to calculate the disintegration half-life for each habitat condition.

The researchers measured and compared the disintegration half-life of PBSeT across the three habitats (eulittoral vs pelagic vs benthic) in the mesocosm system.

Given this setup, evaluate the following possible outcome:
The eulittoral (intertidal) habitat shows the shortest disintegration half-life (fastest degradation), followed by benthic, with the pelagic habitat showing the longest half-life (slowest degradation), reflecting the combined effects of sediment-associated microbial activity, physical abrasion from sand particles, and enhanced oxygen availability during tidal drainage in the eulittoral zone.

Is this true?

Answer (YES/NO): NO